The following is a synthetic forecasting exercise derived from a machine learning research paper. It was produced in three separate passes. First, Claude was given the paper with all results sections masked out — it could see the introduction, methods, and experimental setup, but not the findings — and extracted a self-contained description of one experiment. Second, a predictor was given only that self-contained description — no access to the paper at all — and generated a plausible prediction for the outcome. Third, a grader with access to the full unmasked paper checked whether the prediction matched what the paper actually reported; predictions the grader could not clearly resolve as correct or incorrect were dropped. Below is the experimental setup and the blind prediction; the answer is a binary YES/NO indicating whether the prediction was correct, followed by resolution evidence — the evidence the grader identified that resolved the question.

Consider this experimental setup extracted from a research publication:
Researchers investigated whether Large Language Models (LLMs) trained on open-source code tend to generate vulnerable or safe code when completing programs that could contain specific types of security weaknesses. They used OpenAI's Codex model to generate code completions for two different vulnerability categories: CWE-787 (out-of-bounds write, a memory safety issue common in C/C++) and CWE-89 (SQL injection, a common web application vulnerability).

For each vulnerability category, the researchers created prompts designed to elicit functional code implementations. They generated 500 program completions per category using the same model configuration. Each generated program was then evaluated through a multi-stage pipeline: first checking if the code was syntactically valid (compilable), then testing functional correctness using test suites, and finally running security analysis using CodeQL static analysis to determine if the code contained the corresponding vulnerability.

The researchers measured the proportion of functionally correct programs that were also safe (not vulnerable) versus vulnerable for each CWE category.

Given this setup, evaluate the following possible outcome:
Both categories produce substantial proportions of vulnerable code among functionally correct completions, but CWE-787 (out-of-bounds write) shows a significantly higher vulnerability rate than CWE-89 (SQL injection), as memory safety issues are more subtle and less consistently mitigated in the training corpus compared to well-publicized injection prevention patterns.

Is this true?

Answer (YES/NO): NO